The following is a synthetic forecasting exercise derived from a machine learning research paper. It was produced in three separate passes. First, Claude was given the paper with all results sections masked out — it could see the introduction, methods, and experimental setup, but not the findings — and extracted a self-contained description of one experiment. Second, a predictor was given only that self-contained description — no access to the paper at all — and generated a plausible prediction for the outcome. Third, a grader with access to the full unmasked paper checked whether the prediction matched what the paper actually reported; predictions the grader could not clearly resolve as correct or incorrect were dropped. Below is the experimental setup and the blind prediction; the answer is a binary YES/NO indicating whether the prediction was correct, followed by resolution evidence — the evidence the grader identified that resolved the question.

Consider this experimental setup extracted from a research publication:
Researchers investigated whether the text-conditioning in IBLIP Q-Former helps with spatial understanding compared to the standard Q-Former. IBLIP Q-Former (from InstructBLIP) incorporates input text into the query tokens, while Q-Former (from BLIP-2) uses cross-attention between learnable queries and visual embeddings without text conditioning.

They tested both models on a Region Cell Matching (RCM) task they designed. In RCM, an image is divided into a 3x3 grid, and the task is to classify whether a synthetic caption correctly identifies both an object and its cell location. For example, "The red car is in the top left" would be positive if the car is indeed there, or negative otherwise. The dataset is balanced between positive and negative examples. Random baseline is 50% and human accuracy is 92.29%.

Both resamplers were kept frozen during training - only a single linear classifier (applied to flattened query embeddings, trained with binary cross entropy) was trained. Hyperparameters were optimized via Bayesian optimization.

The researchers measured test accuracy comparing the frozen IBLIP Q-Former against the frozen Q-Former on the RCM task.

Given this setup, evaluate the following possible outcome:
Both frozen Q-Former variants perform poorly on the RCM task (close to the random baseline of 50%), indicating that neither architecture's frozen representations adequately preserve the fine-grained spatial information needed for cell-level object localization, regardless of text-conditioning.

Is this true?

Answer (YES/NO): NO